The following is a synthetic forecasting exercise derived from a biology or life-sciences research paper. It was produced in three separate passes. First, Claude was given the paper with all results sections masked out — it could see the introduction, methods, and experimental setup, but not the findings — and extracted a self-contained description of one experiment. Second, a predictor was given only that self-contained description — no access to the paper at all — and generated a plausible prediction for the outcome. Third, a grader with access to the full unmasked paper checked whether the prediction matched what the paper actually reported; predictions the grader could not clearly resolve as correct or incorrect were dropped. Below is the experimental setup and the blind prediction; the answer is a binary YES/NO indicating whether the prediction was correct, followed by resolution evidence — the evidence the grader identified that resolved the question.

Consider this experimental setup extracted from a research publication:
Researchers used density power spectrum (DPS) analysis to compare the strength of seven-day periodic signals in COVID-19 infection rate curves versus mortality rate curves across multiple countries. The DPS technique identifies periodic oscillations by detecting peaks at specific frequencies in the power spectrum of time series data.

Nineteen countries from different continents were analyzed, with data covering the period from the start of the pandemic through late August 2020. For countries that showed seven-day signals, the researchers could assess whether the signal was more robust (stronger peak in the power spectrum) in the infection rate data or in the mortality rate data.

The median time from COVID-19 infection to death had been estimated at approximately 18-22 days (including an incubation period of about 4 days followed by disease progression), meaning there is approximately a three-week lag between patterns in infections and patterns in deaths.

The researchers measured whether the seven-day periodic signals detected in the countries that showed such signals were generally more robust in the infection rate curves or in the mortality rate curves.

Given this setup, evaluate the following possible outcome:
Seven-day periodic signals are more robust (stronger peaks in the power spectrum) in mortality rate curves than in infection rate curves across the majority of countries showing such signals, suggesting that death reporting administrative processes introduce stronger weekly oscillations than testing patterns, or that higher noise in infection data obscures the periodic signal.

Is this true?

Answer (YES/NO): NO